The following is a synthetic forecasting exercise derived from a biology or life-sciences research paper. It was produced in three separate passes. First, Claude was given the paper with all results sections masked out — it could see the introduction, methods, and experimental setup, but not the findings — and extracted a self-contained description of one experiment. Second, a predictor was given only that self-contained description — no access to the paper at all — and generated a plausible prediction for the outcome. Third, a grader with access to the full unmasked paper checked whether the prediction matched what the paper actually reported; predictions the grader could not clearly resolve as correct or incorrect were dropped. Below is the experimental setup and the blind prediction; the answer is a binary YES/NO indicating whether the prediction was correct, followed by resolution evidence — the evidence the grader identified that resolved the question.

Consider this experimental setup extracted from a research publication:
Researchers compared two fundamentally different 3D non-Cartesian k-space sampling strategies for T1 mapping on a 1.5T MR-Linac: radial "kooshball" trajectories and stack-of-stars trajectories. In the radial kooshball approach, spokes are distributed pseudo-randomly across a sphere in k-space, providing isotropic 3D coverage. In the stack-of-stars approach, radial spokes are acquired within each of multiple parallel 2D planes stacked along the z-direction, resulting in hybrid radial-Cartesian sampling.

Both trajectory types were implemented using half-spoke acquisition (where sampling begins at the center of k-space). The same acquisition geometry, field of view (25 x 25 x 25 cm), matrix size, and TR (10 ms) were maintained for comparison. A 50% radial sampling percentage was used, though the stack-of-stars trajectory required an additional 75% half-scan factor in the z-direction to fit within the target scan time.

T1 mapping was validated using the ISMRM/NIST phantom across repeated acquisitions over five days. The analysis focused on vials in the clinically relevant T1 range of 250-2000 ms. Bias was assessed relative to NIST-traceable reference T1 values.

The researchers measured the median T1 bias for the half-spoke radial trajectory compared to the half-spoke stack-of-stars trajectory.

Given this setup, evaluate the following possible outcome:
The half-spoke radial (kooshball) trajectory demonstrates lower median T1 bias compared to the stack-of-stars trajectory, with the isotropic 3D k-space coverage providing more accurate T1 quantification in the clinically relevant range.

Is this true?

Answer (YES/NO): NO